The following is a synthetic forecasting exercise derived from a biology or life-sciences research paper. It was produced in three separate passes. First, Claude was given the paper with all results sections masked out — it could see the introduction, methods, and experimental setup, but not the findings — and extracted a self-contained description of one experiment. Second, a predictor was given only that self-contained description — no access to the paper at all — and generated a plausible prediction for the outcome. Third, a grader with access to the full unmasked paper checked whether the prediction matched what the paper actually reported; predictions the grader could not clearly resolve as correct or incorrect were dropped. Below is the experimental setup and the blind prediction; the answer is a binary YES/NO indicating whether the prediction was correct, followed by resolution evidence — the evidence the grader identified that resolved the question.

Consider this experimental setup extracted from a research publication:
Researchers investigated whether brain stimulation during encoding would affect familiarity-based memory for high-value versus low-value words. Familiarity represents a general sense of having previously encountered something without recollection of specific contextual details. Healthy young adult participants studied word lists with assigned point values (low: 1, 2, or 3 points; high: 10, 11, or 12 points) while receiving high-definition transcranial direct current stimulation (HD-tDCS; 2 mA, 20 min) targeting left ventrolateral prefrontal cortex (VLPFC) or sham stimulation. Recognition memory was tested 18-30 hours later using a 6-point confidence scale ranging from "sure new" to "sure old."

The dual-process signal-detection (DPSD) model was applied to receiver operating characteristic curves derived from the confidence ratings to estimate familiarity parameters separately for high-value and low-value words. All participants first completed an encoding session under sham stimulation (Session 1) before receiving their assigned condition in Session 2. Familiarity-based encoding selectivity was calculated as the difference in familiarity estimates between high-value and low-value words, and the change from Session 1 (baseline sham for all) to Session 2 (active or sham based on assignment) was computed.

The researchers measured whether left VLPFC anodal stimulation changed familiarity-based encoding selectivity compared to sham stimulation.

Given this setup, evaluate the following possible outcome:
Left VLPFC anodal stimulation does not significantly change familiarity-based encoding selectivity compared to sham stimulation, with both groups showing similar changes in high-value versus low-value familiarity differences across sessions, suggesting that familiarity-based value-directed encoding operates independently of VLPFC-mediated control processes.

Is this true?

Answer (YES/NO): YES